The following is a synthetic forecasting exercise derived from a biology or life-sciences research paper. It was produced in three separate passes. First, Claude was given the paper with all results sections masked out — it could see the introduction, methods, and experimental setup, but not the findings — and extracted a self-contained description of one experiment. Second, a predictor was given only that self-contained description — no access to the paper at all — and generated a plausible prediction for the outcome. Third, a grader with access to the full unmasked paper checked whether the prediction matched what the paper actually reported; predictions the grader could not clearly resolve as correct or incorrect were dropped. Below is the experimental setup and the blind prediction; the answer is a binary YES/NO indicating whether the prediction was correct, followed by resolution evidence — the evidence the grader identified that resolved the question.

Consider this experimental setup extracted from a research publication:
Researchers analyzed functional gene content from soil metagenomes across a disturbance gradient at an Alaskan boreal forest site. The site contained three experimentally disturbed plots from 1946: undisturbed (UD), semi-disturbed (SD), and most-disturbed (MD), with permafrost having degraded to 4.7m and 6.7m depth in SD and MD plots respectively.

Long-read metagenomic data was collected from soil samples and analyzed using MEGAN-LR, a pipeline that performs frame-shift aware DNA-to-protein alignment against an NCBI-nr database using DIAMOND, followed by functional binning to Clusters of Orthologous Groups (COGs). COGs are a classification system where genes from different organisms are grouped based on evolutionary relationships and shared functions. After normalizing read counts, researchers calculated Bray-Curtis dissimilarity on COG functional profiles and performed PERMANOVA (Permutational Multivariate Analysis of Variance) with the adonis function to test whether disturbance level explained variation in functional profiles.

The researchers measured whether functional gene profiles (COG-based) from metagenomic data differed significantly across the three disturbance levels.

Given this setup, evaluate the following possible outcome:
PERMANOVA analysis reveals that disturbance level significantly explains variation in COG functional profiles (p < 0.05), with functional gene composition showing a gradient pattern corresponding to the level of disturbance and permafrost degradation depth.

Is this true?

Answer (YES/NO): NO